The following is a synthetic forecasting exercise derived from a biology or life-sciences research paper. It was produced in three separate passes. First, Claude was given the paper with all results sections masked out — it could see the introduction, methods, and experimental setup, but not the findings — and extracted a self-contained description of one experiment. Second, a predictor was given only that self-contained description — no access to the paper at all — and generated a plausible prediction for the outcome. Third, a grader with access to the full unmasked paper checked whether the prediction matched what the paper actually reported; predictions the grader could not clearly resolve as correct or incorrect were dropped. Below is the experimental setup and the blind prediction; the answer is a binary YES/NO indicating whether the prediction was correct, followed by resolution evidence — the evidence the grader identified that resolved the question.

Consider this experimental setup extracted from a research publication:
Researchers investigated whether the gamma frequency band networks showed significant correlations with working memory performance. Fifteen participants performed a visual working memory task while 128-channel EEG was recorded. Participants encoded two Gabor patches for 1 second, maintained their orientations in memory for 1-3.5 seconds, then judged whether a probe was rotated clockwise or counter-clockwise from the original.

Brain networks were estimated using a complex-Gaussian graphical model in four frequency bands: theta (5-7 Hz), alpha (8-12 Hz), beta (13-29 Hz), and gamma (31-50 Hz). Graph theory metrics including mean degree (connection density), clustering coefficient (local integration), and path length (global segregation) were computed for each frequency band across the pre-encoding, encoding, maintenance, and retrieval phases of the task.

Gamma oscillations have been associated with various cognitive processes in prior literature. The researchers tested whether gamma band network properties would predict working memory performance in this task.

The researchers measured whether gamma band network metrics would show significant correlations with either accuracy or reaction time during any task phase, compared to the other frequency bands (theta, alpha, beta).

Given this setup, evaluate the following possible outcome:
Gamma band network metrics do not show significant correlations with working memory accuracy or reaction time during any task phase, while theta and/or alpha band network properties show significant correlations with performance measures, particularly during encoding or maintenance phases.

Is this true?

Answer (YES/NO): YES